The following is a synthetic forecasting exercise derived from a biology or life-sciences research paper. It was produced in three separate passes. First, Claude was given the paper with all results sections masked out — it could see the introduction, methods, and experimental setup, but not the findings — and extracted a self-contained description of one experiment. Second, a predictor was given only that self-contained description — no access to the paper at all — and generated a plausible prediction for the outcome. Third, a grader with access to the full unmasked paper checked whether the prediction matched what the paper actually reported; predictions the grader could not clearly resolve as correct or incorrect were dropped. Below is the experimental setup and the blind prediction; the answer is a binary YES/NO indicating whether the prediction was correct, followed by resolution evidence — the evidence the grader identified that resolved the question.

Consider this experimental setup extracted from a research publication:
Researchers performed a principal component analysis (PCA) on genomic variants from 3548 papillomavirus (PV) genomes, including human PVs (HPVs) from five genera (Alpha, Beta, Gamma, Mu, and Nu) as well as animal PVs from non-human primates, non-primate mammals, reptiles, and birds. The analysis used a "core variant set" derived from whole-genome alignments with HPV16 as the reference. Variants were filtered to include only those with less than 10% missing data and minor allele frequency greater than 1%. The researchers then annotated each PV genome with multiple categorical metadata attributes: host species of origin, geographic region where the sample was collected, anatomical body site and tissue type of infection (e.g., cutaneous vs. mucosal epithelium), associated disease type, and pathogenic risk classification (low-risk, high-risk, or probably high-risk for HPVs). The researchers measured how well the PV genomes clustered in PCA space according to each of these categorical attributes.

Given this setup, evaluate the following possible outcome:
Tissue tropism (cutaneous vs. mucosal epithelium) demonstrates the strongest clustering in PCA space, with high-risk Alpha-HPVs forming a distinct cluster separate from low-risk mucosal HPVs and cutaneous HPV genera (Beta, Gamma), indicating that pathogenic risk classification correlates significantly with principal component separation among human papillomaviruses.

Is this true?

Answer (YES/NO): NO